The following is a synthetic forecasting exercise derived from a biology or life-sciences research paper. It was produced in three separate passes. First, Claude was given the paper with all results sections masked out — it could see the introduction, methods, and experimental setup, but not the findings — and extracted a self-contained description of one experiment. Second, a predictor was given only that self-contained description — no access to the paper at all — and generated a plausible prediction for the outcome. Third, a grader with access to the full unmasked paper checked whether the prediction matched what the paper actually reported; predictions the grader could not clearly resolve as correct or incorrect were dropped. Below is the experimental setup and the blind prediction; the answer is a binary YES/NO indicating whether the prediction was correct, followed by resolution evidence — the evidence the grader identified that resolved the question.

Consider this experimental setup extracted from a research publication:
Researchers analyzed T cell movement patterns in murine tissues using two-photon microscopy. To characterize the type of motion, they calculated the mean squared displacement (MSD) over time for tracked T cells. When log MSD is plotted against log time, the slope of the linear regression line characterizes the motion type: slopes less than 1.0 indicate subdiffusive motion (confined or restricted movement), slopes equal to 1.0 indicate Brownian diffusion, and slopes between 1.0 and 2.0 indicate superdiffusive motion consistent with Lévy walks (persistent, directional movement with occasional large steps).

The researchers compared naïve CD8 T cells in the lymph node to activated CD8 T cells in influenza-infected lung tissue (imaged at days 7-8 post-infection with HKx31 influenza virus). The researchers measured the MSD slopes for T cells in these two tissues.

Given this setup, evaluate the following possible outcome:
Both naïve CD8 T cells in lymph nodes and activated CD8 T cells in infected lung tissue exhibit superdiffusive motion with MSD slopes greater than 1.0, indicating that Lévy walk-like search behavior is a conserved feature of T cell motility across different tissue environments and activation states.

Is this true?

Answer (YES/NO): NO